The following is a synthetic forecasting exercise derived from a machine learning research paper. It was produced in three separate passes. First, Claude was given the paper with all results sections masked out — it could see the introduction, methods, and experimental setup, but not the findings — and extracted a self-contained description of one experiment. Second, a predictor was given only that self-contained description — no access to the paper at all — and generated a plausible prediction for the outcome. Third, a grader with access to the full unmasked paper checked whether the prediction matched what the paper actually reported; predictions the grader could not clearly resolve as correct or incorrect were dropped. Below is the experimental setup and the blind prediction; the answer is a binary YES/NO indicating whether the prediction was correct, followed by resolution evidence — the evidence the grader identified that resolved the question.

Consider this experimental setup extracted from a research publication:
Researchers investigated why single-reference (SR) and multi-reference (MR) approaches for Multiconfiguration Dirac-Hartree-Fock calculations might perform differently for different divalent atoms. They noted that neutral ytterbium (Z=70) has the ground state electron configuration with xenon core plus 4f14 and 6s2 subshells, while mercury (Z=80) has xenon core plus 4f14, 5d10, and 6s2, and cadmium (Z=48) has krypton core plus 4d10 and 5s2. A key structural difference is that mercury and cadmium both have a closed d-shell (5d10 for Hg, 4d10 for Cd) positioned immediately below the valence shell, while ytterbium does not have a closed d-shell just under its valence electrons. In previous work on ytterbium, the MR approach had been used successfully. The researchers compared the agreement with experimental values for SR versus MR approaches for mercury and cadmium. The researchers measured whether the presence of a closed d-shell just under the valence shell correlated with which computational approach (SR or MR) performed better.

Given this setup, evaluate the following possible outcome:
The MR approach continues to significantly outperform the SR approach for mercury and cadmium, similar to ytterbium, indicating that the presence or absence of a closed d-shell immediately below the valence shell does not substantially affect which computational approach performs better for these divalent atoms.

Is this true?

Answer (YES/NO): NO